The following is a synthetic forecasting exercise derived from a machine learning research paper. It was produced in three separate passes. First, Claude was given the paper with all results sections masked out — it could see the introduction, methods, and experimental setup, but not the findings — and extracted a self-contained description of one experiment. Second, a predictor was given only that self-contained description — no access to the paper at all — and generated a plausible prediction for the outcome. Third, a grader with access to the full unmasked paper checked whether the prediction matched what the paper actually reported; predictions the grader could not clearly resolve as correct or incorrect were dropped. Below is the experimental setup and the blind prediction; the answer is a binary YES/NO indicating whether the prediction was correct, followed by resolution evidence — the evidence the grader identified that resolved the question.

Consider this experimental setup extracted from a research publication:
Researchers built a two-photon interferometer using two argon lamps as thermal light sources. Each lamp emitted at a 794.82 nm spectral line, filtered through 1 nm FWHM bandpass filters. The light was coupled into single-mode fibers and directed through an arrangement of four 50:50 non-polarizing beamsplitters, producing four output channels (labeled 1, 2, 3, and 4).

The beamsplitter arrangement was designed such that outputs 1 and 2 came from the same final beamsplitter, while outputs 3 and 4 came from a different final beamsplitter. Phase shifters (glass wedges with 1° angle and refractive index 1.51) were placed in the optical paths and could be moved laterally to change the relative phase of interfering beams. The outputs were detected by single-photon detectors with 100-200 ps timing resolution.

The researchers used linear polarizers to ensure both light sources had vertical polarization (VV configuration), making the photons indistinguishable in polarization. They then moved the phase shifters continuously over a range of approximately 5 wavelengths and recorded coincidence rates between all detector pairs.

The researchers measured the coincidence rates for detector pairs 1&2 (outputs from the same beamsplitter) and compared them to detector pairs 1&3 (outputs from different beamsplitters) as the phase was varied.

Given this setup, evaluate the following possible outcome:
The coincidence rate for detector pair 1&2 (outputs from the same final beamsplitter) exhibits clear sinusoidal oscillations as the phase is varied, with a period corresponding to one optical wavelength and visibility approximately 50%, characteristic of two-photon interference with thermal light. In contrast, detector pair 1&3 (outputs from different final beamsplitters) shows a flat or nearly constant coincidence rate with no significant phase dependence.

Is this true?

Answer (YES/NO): NO